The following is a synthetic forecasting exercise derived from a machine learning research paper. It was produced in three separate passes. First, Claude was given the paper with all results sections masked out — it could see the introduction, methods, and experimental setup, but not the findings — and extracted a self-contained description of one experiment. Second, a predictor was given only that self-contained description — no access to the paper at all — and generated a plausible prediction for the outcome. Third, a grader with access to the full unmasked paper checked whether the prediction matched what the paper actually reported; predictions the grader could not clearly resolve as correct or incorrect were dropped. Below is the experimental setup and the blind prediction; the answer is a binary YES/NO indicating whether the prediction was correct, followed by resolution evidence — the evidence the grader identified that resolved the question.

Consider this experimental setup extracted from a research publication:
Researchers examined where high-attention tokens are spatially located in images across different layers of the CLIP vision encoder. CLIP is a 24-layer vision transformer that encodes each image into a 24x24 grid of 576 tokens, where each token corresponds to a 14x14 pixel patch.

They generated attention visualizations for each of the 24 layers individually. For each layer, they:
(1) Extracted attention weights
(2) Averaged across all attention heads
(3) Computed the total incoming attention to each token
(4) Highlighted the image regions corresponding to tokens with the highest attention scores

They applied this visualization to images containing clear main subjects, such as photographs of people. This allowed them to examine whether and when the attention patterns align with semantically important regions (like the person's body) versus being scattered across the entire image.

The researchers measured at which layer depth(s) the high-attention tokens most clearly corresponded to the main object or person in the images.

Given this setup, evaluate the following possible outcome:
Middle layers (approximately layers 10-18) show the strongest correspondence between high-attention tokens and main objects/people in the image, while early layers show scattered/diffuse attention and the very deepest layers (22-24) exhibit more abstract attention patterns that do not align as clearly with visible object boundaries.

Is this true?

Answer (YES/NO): NO